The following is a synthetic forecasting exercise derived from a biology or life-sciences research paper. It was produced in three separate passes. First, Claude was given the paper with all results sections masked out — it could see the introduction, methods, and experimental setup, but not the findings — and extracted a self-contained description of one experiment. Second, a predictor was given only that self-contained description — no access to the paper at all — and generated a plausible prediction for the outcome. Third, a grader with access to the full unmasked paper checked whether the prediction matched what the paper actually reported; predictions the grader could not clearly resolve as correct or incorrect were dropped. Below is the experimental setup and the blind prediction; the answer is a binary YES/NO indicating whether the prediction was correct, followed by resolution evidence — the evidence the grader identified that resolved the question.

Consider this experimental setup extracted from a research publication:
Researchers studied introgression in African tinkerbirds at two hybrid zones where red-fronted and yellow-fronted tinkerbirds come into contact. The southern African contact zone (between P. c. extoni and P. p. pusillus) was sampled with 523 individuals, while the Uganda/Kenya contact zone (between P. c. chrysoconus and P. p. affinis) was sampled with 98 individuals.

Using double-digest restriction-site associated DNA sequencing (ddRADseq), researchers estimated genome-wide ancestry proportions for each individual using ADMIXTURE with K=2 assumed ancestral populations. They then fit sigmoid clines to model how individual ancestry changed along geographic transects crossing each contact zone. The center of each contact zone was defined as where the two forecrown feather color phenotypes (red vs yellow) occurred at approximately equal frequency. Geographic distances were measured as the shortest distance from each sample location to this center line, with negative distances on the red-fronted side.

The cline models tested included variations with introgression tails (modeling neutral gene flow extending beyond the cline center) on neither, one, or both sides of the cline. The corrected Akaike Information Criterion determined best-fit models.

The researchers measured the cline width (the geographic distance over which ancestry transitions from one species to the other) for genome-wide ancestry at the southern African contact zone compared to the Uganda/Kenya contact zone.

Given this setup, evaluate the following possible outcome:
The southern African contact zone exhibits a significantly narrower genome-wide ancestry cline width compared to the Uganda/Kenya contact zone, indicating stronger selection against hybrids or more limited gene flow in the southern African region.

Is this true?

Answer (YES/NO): NO